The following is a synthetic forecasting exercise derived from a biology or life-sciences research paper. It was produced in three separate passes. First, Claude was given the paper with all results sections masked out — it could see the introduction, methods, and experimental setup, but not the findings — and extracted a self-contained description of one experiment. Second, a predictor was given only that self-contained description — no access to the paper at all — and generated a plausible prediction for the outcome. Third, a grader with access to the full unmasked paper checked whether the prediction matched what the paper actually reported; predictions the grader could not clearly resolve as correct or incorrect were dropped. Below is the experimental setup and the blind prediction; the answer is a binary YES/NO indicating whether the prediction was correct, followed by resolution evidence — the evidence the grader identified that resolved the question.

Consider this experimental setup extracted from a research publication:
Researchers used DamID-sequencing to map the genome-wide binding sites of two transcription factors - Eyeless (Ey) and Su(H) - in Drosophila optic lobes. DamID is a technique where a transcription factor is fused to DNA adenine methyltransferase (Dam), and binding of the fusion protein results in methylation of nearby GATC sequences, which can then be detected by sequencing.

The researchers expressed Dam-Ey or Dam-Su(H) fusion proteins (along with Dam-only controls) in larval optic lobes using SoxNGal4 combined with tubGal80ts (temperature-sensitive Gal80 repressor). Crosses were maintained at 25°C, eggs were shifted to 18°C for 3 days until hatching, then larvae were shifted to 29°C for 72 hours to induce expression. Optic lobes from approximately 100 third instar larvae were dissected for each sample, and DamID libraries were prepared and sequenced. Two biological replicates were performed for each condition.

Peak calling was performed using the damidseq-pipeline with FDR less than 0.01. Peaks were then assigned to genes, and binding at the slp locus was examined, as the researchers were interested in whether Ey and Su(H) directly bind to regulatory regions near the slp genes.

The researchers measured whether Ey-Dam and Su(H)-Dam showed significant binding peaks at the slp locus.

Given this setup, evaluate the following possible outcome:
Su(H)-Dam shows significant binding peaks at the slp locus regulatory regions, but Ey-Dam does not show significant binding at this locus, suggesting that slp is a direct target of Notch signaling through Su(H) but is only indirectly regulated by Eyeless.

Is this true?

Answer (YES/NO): NO